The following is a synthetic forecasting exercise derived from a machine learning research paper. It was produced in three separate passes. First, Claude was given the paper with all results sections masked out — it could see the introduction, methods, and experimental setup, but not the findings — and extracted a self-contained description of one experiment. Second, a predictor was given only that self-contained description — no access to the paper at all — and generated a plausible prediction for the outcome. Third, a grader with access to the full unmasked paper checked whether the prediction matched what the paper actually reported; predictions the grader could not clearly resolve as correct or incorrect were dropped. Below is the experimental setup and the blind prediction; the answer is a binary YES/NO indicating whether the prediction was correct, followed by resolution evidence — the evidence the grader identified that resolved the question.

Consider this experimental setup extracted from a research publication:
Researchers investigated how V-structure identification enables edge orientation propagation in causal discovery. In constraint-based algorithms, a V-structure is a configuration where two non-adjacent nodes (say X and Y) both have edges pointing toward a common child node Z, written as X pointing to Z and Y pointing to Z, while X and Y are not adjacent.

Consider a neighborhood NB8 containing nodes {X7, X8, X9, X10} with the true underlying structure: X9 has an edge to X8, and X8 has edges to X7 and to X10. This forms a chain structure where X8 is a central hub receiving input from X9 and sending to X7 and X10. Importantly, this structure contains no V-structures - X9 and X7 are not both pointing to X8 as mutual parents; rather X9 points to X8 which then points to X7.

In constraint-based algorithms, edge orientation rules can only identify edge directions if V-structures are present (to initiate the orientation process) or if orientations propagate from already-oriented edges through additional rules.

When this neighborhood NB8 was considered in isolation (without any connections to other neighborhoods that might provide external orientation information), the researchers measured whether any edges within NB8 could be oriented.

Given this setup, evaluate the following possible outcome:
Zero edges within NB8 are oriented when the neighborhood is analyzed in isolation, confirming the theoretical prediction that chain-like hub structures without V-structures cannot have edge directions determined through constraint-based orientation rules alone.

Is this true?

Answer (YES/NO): YES